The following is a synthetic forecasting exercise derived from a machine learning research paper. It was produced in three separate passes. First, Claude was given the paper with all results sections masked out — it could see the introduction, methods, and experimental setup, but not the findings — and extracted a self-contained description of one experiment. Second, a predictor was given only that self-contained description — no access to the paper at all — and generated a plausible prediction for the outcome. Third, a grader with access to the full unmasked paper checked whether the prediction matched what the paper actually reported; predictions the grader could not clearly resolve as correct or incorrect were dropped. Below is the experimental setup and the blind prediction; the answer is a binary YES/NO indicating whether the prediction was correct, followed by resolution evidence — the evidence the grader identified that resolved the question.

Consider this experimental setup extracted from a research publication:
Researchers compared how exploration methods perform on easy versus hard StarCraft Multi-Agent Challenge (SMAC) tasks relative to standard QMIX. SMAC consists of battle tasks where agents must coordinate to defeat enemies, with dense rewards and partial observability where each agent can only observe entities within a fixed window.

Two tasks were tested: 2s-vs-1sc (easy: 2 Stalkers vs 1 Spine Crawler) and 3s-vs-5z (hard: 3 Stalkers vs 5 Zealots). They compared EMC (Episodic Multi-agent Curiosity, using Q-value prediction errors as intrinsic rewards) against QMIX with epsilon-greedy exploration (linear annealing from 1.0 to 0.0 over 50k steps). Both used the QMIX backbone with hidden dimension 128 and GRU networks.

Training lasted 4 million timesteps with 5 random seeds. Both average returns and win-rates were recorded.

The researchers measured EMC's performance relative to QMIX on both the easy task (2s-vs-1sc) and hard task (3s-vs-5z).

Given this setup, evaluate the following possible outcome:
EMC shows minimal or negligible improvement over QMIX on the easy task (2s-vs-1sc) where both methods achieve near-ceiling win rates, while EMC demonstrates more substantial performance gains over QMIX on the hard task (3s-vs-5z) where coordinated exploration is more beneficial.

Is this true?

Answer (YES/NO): NO